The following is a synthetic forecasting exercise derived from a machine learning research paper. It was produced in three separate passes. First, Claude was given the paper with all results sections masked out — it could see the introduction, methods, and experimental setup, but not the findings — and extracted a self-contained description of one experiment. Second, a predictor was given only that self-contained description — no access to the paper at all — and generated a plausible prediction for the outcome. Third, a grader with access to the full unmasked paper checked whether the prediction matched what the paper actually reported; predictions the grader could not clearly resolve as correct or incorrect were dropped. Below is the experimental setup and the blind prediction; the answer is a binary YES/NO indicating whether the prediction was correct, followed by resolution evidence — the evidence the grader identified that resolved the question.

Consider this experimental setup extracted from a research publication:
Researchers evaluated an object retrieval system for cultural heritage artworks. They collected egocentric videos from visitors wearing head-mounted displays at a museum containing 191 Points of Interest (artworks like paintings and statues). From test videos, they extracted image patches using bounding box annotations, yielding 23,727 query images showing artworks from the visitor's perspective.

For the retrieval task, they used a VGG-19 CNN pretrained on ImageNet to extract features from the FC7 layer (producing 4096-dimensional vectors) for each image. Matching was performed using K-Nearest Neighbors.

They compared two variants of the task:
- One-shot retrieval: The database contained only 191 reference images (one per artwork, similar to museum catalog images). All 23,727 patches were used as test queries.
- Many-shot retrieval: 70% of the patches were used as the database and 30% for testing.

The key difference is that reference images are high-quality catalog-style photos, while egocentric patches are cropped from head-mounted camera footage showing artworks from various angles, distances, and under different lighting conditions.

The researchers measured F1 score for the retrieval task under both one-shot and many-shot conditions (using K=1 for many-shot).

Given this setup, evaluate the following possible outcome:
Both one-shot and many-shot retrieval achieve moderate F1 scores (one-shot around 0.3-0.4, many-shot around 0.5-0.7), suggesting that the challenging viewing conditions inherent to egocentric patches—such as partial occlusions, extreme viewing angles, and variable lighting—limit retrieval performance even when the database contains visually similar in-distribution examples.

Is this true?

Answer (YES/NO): NO